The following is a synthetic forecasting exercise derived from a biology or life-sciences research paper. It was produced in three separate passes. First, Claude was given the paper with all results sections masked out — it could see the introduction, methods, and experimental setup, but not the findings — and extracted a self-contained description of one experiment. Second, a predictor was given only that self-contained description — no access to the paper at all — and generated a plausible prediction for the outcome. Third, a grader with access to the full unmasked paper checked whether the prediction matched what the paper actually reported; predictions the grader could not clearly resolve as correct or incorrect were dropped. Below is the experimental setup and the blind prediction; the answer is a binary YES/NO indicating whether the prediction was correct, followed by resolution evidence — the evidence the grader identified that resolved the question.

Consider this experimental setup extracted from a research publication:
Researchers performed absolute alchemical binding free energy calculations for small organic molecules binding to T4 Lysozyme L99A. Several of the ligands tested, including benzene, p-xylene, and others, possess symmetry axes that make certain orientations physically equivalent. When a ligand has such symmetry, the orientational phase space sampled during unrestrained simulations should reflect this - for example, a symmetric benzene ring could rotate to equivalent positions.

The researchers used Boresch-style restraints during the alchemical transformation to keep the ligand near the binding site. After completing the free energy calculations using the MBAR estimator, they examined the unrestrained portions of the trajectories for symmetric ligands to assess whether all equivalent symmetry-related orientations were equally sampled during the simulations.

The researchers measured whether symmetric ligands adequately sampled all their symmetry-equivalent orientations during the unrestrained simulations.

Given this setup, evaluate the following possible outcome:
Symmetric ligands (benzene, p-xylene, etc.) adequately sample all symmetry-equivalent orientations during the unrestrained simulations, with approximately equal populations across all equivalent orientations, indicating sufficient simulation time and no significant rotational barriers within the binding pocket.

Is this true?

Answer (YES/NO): NO